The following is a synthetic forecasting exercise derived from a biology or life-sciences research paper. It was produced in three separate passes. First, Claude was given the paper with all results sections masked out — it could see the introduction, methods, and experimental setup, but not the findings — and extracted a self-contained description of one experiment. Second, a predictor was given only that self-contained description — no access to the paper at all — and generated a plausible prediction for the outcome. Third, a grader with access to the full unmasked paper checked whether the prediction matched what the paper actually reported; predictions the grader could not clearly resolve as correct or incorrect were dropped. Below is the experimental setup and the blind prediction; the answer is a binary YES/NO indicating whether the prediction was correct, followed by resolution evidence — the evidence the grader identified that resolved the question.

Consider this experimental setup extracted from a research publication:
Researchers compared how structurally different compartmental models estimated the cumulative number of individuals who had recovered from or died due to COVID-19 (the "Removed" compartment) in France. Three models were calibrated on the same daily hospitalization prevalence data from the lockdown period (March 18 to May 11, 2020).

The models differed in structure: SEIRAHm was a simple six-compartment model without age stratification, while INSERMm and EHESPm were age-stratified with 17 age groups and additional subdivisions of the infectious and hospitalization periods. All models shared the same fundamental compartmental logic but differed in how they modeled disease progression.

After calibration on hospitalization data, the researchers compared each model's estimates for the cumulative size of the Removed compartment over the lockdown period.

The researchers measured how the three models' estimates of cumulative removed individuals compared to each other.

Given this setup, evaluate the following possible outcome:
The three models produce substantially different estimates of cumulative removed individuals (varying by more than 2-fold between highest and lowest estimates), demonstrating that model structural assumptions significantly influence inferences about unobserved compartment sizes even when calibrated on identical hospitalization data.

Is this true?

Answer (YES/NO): YES